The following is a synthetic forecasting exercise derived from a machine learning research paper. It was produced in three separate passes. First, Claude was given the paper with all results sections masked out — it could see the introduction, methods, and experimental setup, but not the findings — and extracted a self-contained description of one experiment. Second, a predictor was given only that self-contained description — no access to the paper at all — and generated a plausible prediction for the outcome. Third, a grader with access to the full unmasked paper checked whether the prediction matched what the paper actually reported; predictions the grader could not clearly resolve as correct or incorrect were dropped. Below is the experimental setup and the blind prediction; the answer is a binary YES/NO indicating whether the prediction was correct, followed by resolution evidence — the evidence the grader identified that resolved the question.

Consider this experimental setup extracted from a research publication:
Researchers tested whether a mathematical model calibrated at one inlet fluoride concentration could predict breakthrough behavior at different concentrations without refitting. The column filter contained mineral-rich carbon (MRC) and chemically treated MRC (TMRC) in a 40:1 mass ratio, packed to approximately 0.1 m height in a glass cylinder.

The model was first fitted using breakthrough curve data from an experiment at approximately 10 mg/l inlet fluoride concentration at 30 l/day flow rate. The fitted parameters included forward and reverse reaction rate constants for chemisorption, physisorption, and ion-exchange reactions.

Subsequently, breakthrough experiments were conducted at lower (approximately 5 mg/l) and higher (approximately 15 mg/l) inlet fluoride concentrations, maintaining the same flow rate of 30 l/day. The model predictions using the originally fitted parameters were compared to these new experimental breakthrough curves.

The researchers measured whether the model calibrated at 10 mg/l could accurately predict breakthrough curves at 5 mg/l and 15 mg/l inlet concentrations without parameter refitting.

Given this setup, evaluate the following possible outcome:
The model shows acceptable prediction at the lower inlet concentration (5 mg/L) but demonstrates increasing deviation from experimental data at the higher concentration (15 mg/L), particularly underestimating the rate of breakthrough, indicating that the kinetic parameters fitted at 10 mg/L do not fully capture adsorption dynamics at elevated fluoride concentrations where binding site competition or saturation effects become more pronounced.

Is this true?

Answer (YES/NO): NO